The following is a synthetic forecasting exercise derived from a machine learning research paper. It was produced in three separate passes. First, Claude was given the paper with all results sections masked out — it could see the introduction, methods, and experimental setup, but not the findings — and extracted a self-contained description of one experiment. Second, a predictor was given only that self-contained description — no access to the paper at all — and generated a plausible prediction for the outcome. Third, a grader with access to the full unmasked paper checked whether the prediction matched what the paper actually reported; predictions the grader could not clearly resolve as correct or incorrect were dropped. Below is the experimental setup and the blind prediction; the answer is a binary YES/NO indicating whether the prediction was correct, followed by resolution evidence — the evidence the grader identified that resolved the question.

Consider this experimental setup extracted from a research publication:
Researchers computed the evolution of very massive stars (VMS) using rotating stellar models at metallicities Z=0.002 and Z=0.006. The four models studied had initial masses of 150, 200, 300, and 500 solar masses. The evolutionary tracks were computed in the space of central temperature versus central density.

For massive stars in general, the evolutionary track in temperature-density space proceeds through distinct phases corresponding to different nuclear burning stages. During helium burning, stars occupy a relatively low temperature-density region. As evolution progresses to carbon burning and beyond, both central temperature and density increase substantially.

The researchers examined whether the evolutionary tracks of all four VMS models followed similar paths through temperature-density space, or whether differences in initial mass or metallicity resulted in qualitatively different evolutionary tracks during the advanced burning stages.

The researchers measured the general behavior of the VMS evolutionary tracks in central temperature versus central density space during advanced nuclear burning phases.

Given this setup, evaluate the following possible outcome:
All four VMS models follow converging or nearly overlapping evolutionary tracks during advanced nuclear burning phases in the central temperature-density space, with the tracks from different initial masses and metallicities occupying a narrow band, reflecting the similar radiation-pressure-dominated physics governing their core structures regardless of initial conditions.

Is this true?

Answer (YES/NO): NO